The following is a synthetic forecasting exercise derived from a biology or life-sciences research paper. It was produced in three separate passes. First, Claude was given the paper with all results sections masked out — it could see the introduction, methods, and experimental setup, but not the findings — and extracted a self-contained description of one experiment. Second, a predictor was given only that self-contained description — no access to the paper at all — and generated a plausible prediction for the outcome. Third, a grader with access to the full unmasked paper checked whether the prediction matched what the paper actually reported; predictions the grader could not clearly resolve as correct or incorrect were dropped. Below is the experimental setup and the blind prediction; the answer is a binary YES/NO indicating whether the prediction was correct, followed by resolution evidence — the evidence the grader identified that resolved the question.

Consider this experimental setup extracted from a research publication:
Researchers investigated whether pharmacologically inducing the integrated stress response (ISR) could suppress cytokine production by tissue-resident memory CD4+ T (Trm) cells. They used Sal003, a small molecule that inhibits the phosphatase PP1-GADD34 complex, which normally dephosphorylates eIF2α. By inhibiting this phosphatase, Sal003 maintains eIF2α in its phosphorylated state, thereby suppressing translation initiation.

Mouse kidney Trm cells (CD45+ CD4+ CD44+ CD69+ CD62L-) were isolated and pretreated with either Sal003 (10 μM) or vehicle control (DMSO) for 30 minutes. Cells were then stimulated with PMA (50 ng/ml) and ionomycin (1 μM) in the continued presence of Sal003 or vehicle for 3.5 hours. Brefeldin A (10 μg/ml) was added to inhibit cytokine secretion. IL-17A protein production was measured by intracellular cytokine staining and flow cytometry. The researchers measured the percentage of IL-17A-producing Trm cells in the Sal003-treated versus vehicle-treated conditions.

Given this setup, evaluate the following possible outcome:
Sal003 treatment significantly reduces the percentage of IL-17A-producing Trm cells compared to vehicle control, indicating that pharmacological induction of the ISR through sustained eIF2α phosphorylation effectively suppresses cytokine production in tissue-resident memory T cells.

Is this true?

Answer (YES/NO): YES